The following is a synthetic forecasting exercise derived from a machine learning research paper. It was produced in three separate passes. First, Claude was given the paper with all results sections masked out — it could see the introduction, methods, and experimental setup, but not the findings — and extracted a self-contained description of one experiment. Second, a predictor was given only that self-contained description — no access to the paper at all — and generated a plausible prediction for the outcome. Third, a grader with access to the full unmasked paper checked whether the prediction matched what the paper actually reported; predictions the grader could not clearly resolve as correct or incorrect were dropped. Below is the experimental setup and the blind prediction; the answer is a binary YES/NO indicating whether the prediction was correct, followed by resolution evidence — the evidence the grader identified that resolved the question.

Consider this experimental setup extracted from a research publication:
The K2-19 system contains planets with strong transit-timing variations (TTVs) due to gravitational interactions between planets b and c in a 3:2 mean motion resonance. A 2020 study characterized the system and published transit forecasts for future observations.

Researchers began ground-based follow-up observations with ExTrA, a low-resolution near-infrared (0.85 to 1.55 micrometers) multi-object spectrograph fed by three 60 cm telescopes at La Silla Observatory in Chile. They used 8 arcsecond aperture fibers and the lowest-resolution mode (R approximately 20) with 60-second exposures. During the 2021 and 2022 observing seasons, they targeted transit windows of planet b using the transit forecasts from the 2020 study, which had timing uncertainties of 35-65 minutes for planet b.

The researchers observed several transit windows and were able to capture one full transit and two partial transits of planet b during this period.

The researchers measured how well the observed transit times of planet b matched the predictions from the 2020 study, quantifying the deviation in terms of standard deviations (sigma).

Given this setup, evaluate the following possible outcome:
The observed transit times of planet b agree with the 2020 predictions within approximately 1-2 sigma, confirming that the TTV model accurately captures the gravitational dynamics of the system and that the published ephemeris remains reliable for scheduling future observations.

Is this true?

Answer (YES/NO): NO